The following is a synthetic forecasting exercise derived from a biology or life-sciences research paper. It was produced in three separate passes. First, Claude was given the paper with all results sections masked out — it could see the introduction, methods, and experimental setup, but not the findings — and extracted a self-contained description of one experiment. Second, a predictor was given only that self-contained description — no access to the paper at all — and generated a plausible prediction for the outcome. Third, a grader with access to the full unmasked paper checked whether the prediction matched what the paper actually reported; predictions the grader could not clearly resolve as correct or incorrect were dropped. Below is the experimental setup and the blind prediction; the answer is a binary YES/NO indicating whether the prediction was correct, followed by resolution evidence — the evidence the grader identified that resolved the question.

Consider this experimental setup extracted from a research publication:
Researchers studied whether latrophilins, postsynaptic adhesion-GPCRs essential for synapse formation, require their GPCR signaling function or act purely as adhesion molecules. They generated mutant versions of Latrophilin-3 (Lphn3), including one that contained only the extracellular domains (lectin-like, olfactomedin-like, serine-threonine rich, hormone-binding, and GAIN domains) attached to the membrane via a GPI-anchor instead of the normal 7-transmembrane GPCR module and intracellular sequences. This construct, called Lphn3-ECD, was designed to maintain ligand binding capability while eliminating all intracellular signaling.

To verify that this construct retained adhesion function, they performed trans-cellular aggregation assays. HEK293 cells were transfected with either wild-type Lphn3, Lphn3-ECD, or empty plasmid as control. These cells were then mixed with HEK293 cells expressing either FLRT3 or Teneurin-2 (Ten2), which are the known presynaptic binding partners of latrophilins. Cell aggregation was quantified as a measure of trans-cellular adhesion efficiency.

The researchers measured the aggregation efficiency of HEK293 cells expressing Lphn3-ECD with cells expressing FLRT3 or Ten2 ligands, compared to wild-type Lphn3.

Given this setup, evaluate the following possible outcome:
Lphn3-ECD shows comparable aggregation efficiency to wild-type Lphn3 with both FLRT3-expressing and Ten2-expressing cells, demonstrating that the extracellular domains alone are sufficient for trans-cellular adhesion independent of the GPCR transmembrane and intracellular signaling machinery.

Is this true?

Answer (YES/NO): YES